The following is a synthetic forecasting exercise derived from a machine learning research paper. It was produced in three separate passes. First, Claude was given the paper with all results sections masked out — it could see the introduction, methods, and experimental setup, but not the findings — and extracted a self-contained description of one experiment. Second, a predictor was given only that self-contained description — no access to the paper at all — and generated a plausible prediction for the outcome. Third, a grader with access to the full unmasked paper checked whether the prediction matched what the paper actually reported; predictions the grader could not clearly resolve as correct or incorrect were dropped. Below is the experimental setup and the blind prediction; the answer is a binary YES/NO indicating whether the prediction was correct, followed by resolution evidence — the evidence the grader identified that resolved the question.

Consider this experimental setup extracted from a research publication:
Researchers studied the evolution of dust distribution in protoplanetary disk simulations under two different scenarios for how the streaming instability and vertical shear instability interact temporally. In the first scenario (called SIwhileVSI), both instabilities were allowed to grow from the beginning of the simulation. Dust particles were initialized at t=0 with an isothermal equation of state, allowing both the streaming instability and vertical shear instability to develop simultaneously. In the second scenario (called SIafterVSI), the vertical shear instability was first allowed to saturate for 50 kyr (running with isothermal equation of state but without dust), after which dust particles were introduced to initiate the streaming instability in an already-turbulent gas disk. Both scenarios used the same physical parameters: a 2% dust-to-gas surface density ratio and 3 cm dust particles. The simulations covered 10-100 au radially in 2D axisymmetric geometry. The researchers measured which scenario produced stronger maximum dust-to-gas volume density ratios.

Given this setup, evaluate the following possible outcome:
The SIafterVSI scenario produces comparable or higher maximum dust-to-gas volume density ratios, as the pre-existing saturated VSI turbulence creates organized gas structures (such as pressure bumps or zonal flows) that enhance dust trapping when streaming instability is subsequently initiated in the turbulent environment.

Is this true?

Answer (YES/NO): YES